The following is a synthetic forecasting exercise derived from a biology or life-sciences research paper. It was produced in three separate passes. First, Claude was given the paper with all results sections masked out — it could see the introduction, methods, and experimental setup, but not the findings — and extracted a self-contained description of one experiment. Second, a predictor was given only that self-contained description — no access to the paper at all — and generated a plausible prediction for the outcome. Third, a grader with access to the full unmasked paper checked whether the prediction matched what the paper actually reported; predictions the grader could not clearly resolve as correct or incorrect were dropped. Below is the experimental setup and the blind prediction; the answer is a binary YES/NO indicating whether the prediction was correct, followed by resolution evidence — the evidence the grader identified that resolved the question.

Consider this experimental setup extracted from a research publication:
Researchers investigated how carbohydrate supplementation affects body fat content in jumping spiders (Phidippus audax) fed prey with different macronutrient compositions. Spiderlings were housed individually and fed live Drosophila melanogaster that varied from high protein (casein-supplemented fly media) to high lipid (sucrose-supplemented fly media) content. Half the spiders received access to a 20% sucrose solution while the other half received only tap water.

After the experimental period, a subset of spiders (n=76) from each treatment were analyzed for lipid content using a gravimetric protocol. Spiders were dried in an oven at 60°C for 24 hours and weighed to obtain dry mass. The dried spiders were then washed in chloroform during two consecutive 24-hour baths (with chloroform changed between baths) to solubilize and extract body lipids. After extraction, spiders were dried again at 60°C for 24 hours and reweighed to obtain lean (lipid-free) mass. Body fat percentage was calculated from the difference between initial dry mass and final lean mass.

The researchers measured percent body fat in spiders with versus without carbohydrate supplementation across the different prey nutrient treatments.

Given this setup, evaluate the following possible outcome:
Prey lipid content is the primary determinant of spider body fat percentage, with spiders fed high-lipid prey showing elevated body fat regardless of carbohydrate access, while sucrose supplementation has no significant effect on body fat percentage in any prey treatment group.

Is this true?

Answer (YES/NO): NO